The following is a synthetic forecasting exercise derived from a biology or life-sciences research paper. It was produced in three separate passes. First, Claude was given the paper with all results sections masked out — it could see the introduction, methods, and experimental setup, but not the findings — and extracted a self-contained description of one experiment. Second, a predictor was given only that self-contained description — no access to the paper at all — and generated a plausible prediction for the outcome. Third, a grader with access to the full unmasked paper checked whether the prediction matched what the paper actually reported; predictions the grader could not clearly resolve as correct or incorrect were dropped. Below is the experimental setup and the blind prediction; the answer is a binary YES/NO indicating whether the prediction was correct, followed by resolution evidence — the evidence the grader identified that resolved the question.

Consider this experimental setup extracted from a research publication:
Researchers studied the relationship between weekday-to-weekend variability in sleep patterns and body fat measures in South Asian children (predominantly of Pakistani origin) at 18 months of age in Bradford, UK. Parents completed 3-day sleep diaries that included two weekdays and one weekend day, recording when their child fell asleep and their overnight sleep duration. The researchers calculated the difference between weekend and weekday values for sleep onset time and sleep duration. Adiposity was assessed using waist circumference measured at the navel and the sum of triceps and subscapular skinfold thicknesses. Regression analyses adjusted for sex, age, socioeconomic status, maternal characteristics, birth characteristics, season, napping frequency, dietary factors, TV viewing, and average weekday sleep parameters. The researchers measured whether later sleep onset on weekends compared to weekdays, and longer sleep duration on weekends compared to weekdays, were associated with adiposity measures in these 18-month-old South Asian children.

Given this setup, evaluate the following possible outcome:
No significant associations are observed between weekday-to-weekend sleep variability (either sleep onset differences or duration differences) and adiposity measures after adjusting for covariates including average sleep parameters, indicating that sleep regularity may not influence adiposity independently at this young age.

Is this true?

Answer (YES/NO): NO